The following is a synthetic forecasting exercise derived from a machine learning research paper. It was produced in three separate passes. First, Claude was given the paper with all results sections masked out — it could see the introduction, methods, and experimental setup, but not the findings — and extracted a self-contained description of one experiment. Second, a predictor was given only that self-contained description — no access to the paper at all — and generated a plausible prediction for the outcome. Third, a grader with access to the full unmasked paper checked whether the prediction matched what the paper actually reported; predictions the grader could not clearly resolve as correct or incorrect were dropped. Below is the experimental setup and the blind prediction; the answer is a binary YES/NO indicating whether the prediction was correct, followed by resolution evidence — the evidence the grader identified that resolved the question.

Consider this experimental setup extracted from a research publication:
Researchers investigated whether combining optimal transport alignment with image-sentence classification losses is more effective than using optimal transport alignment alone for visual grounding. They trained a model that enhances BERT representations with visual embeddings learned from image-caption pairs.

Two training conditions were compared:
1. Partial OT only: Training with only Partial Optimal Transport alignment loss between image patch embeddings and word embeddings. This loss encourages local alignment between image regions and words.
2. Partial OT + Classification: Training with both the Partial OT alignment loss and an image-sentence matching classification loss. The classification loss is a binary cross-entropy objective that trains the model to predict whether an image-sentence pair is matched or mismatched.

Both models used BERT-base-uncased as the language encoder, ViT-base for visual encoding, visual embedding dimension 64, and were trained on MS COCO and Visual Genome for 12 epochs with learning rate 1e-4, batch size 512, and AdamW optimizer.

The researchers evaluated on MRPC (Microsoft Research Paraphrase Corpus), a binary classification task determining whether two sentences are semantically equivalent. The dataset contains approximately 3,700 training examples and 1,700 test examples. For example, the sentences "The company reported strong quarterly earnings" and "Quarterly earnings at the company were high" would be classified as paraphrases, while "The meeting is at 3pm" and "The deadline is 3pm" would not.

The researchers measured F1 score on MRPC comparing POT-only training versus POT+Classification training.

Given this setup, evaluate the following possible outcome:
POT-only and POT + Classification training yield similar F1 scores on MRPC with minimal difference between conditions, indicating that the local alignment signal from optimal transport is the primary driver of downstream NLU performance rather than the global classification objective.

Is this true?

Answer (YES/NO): YES